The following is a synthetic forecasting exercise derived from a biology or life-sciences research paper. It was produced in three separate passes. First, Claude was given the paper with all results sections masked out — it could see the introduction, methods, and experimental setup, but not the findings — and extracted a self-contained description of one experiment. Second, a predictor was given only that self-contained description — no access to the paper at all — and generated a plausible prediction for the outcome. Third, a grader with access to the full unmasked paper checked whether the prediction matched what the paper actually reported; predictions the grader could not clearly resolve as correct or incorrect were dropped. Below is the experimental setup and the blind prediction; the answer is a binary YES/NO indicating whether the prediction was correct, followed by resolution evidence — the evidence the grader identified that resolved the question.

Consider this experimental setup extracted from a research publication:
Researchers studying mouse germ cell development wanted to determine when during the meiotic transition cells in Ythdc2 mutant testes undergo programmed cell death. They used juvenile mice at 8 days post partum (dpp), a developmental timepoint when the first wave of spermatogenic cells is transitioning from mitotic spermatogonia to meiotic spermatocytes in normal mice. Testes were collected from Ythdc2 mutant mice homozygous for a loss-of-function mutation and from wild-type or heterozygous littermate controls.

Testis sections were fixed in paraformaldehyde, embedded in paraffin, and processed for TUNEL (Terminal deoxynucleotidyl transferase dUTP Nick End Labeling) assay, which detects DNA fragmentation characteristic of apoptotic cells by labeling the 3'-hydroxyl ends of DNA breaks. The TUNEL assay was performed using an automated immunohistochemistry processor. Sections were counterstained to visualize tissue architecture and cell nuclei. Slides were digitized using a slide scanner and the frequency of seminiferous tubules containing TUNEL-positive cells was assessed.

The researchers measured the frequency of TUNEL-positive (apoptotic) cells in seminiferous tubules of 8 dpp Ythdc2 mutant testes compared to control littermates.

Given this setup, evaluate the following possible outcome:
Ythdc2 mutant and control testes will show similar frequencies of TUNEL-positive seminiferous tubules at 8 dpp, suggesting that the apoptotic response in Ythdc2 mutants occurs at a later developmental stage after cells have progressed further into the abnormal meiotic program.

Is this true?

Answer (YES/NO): YES